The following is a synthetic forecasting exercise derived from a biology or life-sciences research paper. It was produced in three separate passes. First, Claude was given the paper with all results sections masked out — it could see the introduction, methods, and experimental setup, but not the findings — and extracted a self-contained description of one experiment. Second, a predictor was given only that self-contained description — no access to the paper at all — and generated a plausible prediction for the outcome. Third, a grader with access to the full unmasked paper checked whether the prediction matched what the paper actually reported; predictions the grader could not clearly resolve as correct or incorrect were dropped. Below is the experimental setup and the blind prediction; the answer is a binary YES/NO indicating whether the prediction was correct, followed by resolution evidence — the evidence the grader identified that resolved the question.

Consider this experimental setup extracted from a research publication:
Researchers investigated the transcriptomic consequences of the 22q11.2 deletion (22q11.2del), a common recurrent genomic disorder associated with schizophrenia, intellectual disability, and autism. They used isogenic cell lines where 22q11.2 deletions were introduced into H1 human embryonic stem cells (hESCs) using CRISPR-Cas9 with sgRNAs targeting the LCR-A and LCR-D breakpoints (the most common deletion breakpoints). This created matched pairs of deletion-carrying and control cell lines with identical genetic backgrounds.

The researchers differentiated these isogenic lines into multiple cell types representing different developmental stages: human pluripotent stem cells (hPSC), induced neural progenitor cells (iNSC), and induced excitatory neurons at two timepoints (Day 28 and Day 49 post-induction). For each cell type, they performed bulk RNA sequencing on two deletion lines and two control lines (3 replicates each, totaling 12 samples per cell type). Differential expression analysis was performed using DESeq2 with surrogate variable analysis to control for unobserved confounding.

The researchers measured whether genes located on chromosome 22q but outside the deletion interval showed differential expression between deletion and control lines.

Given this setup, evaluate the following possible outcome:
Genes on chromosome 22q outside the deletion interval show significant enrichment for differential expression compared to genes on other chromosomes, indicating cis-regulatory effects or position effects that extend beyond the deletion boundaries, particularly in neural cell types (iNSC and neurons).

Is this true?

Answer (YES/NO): NO